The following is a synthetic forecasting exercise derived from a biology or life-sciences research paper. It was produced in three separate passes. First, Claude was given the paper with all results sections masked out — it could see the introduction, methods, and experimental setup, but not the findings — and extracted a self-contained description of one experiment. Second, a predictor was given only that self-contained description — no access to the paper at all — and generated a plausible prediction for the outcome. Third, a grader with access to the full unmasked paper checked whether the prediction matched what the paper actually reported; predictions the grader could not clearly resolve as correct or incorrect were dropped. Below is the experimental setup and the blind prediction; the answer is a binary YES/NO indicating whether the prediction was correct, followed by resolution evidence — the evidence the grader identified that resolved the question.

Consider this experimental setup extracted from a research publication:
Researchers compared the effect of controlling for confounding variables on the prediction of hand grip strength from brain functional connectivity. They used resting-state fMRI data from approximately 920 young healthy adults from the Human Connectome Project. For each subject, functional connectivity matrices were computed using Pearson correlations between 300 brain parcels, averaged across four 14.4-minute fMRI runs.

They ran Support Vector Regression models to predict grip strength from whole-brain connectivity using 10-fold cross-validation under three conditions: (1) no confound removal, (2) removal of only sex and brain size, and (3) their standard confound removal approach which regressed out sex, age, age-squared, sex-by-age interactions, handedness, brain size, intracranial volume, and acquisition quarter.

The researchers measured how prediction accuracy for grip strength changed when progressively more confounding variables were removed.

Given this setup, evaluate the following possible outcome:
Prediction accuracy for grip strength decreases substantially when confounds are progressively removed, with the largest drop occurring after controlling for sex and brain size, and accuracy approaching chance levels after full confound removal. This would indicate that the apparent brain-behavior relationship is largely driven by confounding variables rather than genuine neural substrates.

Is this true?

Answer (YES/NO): NO